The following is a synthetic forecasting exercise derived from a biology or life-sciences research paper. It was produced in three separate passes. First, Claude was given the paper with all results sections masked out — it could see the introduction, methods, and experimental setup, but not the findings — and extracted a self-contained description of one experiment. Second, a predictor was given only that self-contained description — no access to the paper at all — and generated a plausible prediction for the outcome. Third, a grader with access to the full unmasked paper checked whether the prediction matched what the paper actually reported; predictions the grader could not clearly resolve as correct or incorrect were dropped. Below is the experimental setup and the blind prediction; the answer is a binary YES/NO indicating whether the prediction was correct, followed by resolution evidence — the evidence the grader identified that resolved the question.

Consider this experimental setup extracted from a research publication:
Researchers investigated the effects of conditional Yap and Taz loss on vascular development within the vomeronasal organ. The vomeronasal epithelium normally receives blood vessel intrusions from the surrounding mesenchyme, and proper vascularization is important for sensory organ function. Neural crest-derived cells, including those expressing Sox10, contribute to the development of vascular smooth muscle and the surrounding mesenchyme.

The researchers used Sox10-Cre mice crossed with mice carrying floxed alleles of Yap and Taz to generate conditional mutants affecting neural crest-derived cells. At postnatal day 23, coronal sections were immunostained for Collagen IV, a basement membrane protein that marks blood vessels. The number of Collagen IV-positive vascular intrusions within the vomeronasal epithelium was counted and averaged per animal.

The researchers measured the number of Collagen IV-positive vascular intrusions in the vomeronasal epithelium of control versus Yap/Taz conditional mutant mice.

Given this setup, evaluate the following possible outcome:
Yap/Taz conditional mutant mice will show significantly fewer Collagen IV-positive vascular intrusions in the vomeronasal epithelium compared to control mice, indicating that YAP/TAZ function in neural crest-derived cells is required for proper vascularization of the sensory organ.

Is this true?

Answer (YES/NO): NO